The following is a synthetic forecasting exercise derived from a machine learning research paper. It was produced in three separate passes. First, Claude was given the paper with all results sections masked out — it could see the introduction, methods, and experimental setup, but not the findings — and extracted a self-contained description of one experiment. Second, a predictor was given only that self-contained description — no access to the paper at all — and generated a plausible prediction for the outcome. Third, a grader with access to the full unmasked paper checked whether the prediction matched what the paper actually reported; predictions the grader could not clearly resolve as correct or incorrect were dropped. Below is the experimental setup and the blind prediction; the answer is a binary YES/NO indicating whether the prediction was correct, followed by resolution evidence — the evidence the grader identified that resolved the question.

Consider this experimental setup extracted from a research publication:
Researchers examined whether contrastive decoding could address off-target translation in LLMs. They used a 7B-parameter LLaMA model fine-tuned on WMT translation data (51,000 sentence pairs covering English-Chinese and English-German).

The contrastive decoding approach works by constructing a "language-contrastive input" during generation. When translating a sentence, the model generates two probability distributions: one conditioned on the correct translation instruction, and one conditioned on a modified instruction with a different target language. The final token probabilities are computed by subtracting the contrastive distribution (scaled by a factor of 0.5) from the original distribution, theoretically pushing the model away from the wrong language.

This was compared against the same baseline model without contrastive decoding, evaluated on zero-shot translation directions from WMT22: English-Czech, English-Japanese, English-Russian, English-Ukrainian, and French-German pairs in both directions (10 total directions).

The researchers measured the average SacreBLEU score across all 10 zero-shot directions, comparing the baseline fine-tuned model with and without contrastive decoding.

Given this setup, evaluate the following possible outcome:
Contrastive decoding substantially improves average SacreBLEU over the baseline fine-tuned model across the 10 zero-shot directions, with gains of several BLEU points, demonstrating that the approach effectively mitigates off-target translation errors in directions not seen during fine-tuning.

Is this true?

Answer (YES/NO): NO